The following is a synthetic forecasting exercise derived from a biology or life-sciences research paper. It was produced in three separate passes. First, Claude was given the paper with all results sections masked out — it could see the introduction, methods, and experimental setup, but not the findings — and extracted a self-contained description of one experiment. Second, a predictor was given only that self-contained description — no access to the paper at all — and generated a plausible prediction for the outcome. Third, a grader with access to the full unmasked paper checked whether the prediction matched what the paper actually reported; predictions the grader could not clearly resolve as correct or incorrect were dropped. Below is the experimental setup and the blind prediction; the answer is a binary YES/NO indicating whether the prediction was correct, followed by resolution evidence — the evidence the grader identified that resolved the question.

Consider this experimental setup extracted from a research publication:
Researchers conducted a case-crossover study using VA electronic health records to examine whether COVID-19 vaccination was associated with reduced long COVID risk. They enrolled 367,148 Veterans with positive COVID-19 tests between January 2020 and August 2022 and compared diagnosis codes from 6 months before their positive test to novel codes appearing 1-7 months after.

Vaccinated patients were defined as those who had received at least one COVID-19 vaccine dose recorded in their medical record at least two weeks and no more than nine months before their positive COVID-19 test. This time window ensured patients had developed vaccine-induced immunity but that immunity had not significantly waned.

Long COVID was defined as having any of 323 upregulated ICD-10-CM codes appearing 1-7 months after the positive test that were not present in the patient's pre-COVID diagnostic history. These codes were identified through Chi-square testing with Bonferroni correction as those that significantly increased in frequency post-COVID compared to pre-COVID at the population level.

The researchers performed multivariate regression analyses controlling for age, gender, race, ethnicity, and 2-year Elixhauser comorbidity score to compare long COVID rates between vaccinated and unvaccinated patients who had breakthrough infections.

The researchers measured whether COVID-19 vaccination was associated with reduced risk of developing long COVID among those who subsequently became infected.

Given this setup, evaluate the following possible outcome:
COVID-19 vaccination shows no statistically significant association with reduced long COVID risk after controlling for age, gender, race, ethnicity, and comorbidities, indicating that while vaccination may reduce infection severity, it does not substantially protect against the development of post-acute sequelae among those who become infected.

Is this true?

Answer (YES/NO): YES